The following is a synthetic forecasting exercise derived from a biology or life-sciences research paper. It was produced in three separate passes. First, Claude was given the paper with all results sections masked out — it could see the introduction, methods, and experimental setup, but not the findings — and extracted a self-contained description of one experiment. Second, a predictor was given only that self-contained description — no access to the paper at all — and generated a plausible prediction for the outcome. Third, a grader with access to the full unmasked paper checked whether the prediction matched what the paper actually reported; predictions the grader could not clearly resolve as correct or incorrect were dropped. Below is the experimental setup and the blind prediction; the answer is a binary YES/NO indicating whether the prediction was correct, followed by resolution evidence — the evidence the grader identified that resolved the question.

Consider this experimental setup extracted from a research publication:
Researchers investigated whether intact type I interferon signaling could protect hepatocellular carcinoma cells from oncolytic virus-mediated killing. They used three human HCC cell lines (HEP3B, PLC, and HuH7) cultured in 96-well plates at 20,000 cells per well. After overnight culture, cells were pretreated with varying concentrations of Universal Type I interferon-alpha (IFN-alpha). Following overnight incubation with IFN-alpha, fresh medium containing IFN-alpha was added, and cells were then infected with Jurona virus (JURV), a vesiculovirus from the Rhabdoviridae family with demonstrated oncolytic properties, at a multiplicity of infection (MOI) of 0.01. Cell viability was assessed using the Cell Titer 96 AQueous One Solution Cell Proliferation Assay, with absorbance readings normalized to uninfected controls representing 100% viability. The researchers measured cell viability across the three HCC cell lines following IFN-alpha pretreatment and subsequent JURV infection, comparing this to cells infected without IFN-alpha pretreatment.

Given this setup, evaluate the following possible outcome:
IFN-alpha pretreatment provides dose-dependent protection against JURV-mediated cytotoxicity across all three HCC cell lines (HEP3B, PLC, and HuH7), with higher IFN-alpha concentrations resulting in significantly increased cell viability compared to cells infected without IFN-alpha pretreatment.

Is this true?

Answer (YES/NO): NO